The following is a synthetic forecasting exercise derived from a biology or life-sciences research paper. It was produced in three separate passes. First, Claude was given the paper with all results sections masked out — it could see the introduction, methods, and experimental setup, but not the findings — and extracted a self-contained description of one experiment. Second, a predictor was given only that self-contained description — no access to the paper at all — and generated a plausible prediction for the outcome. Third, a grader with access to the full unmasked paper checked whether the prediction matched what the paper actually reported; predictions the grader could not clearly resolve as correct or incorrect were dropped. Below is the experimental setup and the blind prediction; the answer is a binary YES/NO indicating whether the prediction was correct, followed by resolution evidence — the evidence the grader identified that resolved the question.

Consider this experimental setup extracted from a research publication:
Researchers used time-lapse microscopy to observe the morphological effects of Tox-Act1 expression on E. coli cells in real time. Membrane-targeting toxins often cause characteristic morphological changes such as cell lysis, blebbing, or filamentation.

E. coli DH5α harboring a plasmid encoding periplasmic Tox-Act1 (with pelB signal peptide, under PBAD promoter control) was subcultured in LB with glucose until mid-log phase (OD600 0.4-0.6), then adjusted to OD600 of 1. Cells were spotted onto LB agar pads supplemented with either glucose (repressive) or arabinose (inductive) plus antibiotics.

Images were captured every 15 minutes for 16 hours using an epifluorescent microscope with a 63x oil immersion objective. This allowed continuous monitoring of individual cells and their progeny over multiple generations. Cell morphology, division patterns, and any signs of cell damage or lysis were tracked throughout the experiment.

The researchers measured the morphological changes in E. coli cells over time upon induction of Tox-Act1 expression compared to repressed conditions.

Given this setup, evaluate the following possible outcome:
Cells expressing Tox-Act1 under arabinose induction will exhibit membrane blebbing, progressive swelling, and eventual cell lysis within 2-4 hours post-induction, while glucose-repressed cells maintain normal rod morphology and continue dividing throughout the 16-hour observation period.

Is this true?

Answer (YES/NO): NO